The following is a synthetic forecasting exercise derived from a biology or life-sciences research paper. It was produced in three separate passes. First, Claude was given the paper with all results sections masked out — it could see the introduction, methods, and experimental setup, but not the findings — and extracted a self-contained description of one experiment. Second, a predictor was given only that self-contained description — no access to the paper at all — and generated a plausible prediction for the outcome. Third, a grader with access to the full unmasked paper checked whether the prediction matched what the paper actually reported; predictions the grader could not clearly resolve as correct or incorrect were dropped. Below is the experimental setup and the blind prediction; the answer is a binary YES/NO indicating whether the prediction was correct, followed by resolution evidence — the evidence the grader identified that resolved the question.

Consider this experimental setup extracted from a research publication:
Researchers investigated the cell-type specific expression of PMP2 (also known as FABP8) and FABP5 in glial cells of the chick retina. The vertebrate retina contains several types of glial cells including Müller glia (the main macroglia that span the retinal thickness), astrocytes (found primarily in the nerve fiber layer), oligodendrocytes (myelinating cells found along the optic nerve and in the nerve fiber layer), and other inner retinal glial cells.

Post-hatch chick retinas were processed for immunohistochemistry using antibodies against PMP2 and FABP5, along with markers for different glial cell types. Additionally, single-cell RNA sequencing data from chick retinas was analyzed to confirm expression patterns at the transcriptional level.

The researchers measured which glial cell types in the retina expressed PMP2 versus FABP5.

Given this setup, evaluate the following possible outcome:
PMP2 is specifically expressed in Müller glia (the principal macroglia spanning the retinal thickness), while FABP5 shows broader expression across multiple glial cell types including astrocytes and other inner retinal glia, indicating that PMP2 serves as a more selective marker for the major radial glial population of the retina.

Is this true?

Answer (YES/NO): NO